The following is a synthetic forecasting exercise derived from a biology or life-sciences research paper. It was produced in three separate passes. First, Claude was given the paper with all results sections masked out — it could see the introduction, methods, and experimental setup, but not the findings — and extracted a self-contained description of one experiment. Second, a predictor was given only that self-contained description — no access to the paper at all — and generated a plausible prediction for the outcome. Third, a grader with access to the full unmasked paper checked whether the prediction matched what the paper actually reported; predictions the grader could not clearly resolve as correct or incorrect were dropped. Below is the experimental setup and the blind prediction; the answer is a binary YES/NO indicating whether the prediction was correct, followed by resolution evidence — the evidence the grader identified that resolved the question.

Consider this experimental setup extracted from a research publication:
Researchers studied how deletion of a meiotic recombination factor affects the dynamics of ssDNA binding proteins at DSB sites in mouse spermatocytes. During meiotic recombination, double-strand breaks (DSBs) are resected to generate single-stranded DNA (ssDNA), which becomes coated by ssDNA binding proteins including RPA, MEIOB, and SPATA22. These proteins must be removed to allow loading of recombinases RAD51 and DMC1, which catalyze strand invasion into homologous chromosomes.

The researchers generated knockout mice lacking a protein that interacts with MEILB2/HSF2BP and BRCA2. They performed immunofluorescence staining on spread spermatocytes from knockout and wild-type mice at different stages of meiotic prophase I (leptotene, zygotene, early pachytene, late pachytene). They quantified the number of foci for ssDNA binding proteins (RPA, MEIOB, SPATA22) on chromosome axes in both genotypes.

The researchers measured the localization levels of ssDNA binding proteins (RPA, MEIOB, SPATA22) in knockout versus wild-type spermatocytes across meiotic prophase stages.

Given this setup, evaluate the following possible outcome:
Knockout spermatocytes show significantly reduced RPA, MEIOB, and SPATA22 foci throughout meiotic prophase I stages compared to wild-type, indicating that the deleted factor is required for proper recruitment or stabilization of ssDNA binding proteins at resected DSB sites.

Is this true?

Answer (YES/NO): NO